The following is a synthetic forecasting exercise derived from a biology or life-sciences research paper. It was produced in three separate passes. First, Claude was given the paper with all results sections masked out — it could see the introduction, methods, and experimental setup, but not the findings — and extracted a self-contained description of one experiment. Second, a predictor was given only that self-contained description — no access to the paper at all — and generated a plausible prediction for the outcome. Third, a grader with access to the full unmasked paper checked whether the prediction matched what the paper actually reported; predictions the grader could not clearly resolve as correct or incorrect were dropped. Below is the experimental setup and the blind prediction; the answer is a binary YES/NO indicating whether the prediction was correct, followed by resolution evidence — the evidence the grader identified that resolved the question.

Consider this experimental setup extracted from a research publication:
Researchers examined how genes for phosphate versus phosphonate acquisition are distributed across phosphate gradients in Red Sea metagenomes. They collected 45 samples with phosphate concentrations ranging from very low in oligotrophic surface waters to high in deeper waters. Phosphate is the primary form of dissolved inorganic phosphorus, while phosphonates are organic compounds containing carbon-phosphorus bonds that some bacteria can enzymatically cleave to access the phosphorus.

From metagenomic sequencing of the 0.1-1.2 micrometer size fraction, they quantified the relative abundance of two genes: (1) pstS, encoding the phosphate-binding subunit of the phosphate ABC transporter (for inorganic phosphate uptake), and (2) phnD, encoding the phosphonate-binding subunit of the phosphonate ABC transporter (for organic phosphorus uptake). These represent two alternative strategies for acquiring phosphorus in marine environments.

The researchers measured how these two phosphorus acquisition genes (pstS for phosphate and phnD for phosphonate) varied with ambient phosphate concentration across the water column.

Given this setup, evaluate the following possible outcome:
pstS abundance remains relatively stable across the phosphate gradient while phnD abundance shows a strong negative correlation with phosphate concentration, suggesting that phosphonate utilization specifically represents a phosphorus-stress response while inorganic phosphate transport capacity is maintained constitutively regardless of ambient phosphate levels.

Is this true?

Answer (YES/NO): NO